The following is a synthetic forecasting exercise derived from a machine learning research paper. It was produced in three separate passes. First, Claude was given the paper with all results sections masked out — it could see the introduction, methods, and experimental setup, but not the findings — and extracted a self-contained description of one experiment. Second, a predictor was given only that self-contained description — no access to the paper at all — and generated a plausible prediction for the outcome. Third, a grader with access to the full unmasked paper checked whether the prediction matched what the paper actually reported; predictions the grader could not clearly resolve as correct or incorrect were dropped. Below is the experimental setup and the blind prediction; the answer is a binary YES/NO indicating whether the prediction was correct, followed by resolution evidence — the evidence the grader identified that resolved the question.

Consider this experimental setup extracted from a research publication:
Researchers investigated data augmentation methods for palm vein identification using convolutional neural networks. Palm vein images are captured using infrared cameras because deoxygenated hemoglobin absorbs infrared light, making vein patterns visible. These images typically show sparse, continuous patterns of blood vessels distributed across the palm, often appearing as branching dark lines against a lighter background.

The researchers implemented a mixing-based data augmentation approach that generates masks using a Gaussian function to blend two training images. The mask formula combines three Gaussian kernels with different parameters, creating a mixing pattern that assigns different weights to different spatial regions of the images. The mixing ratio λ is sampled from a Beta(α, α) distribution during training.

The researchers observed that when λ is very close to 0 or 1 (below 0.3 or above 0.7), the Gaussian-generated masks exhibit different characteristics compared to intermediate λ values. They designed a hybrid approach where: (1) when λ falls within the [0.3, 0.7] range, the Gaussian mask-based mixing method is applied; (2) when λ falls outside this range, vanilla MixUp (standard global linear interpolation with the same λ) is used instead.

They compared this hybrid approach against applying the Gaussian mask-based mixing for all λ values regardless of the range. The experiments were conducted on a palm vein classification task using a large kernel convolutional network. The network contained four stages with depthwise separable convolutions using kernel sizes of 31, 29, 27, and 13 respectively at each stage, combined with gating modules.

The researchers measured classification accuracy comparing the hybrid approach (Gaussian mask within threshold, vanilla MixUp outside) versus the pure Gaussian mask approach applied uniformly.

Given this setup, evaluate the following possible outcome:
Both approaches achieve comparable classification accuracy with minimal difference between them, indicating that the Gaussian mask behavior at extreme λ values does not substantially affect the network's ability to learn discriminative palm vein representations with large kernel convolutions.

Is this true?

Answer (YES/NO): NO